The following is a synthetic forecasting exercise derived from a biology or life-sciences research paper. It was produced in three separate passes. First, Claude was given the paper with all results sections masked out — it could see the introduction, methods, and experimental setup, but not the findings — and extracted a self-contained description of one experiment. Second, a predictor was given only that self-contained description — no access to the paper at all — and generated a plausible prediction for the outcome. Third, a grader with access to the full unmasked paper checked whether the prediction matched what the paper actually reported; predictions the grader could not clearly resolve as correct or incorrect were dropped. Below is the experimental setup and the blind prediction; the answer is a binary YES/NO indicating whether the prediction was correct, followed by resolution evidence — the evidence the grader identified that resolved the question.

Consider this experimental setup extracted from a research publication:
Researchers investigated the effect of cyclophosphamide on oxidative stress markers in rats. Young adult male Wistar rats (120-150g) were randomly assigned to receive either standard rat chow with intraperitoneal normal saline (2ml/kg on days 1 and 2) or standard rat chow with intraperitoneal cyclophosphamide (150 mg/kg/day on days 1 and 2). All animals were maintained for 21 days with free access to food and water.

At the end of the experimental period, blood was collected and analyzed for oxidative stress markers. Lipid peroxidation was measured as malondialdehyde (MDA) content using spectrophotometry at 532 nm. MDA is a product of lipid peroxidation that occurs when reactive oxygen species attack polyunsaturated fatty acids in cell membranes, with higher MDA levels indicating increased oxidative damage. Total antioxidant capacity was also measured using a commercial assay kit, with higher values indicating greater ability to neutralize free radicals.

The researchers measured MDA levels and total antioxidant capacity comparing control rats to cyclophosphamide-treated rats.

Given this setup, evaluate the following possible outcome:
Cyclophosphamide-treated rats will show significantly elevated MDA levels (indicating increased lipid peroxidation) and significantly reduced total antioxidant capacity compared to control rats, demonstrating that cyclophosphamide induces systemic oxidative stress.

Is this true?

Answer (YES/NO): YES